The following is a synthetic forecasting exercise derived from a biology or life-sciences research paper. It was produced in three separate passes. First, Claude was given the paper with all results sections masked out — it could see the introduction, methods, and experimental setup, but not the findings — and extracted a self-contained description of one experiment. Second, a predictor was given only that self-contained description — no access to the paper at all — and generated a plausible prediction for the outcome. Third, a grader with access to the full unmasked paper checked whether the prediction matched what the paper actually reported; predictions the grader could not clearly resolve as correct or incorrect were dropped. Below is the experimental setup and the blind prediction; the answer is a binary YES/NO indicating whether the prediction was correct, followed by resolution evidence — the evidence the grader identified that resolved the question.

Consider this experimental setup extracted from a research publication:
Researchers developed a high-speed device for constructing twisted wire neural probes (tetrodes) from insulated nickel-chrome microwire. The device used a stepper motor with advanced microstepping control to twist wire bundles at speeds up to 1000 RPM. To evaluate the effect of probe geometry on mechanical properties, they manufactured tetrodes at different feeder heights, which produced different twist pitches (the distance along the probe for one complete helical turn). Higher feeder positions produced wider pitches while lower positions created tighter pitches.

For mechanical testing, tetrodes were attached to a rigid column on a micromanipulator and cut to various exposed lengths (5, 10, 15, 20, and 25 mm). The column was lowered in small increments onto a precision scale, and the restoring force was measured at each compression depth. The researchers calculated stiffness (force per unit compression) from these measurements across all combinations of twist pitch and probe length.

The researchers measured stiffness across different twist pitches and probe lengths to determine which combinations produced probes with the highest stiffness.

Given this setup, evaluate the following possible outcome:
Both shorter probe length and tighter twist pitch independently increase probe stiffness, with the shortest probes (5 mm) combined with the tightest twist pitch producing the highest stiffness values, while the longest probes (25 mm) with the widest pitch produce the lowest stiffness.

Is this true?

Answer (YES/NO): NO